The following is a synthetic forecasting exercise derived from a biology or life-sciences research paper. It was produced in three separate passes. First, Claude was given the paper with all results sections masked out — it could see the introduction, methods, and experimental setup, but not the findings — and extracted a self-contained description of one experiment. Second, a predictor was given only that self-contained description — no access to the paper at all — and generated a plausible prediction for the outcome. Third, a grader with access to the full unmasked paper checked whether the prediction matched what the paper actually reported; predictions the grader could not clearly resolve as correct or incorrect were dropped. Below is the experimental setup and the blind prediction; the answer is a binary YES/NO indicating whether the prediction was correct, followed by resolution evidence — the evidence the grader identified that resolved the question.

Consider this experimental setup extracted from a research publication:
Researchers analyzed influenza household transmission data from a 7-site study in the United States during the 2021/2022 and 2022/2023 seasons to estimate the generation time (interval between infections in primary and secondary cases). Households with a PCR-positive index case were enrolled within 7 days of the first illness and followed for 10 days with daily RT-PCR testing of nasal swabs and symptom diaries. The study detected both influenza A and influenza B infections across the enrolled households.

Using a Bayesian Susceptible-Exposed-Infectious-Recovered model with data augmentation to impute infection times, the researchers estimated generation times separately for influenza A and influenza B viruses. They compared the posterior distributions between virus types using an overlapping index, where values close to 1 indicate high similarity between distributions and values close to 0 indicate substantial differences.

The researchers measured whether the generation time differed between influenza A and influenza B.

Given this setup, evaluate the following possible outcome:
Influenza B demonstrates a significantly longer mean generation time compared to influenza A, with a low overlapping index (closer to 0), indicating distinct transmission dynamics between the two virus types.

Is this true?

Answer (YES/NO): NO